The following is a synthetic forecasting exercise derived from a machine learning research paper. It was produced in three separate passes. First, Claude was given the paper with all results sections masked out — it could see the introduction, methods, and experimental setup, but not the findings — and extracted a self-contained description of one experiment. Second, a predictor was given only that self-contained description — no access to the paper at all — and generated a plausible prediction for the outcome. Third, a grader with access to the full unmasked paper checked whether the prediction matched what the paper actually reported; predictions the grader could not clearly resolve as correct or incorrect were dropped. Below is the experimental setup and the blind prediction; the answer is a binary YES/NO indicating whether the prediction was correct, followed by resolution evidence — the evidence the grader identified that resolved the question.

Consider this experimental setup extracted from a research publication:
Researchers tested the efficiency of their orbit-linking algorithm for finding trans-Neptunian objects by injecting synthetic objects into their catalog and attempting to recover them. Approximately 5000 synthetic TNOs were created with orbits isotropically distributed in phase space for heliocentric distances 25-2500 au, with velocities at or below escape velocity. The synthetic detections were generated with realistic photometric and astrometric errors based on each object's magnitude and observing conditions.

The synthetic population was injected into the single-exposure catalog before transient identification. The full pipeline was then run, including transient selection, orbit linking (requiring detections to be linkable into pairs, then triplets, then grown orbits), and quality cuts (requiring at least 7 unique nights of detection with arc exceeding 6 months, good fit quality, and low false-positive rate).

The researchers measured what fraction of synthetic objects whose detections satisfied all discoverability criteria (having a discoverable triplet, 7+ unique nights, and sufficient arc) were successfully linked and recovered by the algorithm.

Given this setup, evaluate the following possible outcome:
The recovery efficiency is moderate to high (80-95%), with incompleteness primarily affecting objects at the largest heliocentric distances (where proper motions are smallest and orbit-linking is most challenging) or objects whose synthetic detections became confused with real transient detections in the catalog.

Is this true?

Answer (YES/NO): NO